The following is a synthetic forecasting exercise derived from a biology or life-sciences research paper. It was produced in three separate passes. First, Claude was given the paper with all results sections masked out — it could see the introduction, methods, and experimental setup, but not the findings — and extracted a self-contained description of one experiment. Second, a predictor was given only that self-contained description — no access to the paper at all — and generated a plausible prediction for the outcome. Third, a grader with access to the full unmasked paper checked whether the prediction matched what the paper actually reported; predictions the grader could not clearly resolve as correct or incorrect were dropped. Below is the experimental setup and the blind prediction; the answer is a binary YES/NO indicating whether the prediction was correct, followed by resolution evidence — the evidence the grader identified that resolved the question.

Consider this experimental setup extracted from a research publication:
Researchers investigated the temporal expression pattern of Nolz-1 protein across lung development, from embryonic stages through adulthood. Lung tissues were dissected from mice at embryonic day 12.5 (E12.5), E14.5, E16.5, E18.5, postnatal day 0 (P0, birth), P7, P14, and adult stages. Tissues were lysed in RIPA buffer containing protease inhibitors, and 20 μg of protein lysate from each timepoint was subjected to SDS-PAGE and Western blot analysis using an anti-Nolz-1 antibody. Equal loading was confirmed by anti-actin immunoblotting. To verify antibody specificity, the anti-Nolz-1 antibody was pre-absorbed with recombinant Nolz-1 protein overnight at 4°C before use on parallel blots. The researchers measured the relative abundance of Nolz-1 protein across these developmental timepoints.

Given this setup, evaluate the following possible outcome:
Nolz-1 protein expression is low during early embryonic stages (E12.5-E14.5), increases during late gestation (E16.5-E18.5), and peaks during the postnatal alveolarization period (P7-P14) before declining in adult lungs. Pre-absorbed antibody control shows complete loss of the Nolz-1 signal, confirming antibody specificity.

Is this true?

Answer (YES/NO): NO